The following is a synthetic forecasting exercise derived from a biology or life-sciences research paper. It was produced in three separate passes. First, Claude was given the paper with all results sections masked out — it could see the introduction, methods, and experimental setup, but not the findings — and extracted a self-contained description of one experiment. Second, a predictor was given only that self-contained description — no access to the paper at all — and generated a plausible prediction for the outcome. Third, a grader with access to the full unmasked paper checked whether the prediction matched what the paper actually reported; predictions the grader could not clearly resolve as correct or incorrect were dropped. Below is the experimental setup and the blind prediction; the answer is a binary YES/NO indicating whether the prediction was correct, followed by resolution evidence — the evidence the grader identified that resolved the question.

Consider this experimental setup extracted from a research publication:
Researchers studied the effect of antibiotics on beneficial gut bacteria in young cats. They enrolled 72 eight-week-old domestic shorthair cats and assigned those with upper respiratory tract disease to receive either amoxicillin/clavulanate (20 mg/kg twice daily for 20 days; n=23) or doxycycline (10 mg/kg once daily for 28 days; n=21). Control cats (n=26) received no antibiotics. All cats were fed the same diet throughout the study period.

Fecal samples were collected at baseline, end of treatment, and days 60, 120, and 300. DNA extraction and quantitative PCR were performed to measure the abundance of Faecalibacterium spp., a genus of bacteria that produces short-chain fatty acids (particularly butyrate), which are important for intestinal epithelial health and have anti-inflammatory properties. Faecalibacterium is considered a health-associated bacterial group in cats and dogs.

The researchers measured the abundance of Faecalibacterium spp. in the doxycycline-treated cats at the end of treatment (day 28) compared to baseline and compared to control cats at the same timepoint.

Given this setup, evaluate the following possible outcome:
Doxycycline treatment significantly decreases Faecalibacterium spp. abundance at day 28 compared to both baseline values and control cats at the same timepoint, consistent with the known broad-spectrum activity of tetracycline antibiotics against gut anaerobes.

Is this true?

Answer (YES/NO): NO